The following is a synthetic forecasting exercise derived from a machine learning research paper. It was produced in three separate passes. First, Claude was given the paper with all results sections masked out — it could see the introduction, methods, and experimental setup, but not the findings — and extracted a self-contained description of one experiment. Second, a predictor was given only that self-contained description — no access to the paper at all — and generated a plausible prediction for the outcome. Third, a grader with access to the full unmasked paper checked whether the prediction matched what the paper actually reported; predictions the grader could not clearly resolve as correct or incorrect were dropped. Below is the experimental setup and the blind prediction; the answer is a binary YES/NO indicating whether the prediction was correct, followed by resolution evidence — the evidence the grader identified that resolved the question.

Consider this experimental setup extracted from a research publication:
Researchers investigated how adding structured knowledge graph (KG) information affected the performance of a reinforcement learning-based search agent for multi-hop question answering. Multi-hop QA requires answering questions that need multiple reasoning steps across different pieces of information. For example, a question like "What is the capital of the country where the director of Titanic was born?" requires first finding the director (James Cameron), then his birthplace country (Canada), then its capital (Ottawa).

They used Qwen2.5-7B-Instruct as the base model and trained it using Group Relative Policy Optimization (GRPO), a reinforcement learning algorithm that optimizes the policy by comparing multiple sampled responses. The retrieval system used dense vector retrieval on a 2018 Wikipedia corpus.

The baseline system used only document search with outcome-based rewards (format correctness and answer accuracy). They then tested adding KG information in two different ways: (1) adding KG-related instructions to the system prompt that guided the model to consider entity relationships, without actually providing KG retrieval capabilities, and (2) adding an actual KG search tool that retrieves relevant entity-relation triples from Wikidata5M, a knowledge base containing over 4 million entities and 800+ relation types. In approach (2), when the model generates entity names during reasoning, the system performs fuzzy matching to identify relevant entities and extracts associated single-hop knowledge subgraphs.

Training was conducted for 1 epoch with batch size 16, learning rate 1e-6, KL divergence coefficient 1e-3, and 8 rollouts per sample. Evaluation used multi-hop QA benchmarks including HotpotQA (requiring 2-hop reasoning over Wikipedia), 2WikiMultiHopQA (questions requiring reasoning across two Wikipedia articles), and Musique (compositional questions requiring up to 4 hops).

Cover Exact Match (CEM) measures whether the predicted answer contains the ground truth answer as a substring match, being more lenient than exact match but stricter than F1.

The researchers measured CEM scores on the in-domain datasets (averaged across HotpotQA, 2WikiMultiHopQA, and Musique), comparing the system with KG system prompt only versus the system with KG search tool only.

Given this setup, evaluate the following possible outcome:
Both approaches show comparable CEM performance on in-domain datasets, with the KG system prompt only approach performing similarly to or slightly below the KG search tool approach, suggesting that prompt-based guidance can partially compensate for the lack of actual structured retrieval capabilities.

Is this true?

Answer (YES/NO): NO